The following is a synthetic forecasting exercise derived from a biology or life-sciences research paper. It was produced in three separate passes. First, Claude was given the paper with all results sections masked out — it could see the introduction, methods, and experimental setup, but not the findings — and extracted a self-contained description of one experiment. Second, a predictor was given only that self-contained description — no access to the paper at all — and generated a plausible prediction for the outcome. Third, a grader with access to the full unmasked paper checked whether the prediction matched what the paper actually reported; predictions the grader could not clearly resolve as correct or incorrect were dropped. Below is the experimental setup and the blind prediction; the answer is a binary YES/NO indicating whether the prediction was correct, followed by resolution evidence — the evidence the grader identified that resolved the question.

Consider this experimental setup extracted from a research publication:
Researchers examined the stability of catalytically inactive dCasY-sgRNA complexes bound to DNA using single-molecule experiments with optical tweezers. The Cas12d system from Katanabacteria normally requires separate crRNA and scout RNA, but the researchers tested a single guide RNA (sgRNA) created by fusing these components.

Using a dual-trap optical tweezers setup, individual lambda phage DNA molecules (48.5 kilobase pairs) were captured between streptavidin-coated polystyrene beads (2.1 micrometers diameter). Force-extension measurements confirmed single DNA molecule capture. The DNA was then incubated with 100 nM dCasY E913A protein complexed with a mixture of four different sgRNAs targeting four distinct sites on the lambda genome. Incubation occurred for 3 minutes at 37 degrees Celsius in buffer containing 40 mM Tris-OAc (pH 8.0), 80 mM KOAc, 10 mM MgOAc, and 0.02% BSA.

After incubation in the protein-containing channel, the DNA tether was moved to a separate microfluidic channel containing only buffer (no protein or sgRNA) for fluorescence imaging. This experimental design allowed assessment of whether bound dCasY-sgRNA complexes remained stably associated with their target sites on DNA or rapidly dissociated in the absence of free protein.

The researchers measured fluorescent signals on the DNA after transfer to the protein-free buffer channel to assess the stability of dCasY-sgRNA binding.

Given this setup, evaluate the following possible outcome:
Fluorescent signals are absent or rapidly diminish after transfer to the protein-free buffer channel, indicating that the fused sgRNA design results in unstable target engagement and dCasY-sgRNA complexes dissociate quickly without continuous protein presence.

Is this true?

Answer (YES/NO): NO